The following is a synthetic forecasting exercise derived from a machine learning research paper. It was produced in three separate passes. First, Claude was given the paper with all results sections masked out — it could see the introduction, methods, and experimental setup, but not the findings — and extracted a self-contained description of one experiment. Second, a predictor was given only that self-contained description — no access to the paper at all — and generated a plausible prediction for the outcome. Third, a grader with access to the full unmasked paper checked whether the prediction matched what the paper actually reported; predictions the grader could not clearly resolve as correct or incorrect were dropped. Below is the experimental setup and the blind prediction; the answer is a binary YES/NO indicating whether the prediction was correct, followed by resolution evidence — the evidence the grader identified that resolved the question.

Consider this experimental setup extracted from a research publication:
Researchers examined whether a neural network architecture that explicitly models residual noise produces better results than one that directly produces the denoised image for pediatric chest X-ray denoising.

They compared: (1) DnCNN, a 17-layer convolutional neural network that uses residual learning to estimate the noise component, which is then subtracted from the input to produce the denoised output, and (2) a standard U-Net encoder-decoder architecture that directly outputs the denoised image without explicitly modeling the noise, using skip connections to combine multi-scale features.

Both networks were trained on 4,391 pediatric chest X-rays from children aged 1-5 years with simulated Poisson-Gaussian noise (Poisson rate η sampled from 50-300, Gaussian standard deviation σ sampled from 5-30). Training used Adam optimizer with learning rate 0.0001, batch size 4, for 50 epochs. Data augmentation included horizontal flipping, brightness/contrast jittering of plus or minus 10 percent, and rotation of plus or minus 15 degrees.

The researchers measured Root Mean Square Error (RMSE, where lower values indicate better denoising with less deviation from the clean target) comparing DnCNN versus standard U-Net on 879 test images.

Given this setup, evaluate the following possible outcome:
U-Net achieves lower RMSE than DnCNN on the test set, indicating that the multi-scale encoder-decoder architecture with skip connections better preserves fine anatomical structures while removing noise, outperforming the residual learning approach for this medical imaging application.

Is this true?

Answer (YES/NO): YES